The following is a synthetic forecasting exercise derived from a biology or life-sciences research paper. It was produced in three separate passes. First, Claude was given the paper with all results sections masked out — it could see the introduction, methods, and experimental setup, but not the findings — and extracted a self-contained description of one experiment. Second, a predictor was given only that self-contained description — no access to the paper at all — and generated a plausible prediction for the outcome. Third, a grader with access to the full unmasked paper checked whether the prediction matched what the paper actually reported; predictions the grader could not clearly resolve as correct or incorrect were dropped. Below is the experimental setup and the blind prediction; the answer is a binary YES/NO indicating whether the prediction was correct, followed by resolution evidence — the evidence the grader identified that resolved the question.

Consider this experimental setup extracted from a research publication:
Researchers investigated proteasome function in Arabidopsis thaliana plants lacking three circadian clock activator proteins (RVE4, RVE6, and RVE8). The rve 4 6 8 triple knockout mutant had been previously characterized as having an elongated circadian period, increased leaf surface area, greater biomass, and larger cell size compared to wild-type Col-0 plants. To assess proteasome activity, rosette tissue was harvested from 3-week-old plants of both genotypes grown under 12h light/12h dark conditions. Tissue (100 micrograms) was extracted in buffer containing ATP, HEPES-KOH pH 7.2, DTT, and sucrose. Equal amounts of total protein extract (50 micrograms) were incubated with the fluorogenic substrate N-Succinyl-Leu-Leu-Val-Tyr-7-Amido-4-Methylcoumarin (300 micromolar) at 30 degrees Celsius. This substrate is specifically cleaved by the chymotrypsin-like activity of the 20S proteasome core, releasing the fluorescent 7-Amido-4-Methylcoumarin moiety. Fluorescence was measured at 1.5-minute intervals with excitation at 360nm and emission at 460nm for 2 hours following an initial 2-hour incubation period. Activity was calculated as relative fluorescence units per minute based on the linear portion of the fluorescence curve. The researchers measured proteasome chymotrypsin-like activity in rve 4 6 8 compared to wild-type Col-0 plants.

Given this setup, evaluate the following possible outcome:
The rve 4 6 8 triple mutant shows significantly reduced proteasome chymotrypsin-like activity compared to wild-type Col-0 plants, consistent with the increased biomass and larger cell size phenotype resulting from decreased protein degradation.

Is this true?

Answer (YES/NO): YES